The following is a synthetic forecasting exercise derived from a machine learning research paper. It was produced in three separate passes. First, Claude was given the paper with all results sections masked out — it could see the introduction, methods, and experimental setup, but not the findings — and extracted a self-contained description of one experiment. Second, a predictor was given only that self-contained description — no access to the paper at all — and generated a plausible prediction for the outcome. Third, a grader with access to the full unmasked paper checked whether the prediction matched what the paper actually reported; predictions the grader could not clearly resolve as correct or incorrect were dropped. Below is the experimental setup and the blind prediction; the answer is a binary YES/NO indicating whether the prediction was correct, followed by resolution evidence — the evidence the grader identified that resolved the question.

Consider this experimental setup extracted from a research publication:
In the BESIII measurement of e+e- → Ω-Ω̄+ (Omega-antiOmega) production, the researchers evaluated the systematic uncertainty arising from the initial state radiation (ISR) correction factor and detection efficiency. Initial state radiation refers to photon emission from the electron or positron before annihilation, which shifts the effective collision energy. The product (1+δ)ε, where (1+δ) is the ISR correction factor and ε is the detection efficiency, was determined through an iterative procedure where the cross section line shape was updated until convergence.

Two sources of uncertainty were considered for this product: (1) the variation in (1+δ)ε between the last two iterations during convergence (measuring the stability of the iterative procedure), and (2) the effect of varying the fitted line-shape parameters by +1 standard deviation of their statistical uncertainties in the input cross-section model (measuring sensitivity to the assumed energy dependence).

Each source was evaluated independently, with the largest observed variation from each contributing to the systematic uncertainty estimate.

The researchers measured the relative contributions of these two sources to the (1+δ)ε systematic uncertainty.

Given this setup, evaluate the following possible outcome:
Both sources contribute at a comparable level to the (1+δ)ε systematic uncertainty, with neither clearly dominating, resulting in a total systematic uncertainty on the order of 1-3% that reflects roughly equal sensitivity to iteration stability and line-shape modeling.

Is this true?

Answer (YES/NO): YES